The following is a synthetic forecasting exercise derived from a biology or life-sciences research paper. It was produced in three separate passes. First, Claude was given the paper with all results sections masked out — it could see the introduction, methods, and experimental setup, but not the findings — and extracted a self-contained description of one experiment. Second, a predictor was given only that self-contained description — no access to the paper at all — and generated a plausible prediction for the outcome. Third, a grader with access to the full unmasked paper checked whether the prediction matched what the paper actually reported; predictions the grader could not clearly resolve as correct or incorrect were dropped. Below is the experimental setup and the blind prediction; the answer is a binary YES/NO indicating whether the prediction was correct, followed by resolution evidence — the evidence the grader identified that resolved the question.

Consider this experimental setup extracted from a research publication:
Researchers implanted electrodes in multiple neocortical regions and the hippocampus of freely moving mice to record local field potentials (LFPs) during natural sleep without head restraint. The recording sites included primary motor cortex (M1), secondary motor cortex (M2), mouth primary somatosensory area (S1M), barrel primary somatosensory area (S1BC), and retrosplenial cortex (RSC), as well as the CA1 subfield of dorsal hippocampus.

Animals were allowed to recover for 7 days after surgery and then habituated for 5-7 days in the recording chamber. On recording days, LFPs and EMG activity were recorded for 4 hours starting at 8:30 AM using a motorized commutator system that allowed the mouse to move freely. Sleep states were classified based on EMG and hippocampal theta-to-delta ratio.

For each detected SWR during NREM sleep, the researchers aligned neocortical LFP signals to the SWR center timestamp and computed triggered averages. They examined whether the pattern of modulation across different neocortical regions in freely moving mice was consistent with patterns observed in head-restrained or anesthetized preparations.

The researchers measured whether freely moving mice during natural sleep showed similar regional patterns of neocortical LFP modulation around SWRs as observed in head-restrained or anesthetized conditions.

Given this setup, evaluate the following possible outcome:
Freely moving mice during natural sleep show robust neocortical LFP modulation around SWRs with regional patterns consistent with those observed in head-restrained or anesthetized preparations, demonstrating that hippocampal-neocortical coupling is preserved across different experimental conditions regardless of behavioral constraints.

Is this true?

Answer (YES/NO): YES